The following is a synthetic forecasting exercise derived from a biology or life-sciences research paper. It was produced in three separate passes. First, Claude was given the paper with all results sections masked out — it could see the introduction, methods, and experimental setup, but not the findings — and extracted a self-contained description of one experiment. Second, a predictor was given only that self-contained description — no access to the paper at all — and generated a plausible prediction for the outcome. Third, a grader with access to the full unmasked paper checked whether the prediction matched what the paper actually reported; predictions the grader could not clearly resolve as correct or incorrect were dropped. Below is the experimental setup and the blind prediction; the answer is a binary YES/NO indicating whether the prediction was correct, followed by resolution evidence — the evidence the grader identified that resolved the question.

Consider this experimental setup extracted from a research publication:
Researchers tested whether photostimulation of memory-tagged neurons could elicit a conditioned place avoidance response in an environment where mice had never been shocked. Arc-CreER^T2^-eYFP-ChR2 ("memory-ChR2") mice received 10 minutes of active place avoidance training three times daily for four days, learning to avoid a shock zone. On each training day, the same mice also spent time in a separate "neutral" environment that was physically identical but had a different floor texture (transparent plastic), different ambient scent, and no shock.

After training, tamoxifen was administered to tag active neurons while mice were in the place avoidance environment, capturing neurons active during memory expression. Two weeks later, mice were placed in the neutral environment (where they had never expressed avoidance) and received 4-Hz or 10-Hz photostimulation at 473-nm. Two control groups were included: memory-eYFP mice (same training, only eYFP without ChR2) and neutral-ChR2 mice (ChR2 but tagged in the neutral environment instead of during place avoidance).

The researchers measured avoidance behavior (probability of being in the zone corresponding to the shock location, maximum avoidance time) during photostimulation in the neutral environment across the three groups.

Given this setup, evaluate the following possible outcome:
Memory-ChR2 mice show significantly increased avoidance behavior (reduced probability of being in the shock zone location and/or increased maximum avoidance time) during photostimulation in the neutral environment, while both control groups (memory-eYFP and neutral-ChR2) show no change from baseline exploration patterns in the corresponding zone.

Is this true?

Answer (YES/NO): YES